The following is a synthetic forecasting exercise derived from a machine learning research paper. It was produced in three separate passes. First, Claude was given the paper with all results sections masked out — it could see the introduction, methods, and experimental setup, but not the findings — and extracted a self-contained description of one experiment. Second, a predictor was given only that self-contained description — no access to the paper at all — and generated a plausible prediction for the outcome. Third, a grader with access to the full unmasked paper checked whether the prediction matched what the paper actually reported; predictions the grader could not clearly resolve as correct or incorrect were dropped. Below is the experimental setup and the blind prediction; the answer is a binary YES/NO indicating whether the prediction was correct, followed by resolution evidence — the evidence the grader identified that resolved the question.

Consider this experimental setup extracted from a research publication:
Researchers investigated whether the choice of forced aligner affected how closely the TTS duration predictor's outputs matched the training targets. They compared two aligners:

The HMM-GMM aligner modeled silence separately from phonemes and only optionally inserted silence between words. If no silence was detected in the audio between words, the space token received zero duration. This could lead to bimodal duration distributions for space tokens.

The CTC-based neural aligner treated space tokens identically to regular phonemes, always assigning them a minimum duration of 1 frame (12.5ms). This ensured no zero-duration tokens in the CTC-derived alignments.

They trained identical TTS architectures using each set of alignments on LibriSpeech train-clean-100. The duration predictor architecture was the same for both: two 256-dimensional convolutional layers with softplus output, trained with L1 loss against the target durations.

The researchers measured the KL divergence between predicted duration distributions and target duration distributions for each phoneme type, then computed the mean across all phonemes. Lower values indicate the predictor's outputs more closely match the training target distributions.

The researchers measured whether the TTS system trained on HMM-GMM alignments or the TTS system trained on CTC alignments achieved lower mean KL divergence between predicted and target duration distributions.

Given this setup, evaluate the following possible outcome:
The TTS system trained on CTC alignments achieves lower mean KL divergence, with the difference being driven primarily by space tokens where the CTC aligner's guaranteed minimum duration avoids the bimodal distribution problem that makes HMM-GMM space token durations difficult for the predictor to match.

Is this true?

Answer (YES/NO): NO